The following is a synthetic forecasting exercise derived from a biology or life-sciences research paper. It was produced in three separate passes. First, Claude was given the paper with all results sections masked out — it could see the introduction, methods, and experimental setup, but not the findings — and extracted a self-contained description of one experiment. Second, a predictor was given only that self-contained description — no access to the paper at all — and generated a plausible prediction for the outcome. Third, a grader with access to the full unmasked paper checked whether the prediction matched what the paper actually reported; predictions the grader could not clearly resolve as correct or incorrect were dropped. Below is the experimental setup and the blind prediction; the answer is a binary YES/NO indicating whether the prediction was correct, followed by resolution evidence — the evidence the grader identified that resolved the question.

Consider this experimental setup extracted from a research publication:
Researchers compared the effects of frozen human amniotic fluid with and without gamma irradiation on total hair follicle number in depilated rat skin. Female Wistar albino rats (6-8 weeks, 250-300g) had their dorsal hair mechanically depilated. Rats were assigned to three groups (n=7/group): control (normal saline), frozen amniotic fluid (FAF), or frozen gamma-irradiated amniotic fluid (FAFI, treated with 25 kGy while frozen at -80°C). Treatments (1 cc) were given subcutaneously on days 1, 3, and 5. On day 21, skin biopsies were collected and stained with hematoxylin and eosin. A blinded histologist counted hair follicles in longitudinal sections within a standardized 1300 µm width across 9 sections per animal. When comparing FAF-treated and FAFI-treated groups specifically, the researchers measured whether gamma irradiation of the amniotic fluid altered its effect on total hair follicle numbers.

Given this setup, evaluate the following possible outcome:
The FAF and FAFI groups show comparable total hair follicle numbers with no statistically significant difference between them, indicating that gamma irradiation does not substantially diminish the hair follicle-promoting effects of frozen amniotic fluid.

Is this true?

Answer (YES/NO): NO